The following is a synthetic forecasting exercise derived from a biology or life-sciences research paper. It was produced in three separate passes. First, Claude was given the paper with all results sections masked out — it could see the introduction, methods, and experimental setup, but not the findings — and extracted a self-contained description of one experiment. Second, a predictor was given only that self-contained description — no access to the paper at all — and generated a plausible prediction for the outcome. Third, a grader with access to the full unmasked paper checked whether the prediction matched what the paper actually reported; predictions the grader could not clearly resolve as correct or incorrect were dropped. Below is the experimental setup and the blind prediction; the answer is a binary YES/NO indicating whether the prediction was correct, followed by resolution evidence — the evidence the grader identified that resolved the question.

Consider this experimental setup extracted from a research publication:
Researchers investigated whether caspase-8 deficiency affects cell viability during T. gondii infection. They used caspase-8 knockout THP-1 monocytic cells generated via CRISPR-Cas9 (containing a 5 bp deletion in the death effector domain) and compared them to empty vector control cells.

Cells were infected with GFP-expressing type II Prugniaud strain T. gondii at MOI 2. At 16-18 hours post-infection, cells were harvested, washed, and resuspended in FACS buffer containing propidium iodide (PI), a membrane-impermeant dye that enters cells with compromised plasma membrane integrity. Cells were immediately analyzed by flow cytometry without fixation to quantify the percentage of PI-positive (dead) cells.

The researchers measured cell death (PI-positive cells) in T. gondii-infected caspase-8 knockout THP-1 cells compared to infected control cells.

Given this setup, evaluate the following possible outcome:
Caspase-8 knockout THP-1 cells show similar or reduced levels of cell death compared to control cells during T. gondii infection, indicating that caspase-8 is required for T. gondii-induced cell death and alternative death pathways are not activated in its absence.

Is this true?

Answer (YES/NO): NO